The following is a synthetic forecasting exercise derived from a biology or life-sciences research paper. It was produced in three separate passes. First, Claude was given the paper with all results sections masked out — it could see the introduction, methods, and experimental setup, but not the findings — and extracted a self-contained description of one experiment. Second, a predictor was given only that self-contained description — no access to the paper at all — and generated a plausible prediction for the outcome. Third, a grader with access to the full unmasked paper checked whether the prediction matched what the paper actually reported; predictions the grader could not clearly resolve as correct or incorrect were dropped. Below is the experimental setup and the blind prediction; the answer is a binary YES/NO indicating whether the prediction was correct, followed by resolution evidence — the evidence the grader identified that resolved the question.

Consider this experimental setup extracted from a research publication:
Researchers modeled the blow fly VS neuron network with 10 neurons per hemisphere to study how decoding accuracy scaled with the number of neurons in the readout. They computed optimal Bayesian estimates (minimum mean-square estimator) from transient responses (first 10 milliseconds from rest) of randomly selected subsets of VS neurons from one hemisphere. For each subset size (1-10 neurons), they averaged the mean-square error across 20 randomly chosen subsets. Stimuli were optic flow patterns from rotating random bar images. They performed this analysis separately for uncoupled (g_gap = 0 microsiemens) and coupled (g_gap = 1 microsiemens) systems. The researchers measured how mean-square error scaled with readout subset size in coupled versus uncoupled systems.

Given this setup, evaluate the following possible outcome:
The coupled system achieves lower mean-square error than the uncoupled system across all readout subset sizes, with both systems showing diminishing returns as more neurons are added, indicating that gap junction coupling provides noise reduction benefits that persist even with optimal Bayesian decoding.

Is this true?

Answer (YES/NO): NO